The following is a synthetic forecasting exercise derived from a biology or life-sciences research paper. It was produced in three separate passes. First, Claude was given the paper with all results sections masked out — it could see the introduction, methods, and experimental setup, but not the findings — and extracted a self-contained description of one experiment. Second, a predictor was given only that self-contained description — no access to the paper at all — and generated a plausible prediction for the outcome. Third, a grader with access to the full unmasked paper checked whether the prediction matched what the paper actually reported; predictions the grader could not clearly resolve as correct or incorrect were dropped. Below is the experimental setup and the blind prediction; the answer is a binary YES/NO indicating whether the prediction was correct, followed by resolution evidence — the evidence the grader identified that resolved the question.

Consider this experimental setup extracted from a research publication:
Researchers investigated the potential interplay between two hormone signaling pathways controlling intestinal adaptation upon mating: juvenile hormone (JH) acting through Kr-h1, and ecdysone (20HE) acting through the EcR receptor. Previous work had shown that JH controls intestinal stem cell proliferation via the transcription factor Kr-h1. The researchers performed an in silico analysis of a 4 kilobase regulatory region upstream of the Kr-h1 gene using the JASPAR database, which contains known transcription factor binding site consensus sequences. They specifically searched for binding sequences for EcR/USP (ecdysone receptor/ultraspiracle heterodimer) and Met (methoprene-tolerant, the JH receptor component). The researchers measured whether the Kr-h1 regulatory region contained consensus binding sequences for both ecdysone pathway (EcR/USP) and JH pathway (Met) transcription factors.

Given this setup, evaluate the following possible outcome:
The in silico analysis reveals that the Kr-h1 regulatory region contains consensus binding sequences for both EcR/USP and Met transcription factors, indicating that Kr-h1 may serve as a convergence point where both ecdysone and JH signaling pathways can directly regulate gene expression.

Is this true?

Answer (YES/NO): YES